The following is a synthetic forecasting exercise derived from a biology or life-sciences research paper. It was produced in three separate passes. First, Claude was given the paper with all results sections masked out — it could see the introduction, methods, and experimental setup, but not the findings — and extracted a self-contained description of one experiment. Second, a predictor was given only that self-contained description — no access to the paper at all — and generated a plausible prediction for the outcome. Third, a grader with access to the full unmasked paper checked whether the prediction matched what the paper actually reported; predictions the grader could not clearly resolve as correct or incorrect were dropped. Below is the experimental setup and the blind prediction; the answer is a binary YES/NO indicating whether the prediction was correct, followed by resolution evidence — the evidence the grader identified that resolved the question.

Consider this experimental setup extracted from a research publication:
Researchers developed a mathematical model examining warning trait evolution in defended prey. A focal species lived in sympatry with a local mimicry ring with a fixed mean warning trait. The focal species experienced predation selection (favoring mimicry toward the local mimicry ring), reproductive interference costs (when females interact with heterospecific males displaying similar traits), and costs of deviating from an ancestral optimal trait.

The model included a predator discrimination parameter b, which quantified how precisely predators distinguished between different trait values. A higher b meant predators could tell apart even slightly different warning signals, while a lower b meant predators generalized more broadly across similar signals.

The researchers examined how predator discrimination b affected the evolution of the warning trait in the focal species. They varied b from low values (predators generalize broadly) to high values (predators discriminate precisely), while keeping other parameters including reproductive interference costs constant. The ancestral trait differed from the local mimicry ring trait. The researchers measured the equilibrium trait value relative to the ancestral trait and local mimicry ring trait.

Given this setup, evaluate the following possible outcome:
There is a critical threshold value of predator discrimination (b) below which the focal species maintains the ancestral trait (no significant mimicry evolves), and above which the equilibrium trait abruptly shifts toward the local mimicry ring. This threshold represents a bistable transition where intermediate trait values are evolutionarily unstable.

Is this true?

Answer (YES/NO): NO